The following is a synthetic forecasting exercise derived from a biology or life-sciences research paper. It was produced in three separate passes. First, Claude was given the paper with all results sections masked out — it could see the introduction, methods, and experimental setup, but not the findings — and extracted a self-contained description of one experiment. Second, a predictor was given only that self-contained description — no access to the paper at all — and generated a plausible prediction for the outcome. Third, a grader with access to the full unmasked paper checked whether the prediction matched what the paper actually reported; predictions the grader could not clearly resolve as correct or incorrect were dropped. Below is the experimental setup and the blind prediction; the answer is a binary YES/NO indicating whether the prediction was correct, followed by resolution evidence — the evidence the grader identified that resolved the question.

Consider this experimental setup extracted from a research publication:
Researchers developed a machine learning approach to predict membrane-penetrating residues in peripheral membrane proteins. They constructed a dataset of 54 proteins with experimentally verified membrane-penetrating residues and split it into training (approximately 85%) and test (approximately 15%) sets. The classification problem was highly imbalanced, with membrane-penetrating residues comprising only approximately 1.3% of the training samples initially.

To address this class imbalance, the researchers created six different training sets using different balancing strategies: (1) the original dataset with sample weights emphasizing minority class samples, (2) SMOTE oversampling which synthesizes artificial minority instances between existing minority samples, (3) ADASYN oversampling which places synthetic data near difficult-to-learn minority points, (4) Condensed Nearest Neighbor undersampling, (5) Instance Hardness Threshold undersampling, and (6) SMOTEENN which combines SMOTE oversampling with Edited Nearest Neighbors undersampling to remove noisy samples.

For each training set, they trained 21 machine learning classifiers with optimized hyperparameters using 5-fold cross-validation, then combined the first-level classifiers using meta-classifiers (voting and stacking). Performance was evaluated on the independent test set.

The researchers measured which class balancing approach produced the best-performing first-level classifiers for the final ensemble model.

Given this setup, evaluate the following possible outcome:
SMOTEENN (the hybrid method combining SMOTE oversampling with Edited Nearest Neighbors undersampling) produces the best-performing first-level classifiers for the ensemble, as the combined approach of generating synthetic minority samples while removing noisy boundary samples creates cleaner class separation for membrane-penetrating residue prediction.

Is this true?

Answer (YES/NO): NO